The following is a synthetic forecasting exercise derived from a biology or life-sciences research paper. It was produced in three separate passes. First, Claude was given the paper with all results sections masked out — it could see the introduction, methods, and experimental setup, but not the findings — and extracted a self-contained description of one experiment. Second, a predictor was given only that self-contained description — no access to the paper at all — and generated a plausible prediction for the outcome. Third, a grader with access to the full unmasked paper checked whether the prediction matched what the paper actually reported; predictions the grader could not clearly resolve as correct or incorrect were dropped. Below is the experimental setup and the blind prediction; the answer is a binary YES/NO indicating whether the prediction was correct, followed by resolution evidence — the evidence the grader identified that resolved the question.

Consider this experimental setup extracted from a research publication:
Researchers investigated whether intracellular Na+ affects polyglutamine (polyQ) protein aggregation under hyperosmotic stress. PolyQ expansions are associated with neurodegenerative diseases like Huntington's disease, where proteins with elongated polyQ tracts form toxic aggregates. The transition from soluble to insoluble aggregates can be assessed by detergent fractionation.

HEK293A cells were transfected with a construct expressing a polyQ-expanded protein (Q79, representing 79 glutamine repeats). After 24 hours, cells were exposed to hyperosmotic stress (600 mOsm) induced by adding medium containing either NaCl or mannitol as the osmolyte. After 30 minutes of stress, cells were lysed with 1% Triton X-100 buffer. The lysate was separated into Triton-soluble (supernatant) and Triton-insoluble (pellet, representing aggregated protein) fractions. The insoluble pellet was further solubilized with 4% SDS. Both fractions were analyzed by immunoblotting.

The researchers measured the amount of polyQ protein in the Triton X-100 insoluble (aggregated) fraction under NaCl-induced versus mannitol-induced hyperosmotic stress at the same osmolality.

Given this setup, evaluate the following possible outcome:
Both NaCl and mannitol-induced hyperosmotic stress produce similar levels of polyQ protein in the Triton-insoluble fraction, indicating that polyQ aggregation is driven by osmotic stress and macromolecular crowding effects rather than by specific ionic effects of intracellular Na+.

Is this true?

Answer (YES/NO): NO